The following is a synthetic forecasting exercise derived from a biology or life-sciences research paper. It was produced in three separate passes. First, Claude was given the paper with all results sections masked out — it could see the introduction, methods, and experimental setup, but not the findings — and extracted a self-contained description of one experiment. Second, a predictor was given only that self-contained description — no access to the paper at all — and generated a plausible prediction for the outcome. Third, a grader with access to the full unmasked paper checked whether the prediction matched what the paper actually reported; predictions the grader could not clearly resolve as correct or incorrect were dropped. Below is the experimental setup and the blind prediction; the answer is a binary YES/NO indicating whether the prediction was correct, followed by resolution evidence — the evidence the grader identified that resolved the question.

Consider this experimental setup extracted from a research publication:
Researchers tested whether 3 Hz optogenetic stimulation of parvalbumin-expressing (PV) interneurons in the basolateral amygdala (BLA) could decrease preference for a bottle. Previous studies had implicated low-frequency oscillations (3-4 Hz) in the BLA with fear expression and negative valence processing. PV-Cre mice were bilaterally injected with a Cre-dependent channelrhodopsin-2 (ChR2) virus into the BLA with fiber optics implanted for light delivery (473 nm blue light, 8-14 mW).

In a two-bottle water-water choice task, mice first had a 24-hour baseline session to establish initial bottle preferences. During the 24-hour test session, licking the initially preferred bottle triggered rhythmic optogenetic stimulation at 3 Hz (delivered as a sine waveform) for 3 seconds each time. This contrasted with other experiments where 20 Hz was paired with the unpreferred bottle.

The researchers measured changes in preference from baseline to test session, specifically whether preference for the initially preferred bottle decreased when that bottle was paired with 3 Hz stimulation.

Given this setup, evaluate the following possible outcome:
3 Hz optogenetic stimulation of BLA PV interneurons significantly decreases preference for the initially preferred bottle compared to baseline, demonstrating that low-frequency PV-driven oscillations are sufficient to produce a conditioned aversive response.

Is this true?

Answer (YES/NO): NO